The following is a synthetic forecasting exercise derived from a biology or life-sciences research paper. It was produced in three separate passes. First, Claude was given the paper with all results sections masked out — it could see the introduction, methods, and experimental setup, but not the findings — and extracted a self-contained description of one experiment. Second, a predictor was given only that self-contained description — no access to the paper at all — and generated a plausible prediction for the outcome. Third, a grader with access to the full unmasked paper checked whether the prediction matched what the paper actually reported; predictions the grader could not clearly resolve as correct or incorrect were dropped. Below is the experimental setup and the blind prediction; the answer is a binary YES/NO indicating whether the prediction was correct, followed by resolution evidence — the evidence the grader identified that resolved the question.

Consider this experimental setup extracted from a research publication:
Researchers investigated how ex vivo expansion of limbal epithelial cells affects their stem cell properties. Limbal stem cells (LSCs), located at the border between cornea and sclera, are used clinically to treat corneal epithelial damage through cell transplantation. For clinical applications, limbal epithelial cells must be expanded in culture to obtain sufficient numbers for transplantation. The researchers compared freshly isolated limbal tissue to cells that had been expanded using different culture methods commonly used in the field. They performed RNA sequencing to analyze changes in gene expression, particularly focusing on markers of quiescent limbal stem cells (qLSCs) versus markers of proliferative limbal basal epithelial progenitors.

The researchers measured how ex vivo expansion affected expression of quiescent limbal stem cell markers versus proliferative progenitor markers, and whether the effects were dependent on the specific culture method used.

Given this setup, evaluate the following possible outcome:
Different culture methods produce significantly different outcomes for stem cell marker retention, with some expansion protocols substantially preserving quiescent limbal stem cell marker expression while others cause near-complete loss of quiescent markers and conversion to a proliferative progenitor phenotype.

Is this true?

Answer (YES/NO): NO